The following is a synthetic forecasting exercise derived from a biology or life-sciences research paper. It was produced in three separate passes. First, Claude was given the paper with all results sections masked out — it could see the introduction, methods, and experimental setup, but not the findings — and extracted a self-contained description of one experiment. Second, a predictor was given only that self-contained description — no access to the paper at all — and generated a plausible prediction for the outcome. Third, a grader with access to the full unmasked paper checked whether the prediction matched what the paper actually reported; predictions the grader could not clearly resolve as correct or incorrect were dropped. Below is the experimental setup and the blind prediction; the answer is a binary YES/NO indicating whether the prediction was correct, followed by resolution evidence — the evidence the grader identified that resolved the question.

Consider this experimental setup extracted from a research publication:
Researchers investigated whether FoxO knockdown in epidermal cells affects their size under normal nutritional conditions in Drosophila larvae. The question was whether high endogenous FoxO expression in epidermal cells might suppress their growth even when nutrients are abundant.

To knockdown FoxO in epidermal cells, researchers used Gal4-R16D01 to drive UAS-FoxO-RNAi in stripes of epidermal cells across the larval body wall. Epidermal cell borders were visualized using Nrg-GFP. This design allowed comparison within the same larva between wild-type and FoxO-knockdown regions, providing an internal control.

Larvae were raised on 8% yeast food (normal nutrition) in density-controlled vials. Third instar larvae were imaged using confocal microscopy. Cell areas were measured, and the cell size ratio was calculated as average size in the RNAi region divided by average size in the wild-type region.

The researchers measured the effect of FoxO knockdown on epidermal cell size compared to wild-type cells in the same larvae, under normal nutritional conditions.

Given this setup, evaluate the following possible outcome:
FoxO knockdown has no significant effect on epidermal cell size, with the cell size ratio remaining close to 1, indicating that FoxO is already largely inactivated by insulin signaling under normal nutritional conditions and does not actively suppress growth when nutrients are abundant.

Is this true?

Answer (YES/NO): YES